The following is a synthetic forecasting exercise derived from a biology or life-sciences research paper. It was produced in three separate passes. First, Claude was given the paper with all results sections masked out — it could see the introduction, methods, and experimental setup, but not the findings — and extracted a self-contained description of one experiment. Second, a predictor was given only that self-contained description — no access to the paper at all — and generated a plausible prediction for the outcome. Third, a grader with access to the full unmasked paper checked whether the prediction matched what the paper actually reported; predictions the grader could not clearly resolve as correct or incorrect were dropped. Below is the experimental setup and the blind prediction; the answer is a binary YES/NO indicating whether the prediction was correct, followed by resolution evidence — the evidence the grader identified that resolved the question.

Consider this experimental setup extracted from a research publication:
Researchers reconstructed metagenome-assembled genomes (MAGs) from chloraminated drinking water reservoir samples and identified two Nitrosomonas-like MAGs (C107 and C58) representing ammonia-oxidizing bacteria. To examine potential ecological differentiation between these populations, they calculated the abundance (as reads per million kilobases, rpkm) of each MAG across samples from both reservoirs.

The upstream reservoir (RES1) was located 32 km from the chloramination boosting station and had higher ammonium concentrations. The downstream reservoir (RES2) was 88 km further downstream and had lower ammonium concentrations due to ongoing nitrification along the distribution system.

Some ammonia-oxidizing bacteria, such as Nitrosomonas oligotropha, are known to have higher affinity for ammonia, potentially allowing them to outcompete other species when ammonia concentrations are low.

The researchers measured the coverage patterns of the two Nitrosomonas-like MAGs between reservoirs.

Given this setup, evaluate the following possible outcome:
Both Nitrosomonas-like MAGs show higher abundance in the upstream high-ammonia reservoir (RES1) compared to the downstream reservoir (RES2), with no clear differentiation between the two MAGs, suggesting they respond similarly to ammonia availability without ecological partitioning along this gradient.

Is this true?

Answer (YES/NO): NO